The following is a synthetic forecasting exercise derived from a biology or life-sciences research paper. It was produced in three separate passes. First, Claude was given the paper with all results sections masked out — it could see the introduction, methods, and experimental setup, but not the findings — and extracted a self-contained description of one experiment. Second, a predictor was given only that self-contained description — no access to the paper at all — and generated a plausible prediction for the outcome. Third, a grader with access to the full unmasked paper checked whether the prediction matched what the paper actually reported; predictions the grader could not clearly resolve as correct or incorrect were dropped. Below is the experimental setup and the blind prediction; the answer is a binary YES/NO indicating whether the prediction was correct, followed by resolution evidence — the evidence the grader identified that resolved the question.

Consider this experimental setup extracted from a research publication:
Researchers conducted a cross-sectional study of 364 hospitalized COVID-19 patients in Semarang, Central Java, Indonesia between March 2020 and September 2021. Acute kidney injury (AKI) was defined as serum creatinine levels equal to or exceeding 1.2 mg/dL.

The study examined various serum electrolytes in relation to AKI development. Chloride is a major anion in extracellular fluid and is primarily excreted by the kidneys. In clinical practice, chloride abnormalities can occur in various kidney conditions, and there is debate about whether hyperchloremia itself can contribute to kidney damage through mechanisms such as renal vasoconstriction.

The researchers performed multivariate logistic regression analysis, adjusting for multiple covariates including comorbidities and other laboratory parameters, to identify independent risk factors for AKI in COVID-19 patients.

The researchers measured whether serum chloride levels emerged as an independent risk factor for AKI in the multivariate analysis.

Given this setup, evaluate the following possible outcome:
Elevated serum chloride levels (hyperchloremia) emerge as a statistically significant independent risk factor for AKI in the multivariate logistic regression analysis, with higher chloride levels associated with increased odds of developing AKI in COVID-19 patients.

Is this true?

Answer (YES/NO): YES